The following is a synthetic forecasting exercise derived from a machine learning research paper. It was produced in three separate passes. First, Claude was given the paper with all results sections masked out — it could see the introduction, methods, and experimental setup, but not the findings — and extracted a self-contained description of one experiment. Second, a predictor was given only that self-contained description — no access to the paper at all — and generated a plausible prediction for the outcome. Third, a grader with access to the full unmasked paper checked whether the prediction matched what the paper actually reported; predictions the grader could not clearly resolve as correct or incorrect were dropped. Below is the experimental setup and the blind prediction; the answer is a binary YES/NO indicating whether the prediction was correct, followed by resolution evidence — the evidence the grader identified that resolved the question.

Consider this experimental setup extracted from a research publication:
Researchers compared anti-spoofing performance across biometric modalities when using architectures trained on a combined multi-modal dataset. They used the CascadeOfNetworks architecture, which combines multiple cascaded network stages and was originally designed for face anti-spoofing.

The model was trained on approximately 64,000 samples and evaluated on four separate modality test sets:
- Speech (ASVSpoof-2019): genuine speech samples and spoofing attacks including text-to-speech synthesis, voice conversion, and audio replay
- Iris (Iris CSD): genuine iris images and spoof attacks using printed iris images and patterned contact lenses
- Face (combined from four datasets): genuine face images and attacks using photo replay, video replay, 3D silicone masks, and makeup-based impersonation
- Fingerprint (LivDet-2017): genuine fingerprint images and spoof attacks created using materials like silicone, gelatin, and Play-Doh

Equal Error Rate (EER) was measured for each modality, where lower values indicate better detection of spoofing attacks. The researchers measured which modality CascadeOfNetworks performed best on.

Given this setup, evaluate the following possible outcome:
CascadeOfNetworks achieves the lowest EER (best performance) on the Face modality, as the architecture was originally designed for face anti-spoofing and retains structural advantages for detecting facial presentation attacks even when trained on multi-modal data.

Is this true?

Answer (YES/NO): NO